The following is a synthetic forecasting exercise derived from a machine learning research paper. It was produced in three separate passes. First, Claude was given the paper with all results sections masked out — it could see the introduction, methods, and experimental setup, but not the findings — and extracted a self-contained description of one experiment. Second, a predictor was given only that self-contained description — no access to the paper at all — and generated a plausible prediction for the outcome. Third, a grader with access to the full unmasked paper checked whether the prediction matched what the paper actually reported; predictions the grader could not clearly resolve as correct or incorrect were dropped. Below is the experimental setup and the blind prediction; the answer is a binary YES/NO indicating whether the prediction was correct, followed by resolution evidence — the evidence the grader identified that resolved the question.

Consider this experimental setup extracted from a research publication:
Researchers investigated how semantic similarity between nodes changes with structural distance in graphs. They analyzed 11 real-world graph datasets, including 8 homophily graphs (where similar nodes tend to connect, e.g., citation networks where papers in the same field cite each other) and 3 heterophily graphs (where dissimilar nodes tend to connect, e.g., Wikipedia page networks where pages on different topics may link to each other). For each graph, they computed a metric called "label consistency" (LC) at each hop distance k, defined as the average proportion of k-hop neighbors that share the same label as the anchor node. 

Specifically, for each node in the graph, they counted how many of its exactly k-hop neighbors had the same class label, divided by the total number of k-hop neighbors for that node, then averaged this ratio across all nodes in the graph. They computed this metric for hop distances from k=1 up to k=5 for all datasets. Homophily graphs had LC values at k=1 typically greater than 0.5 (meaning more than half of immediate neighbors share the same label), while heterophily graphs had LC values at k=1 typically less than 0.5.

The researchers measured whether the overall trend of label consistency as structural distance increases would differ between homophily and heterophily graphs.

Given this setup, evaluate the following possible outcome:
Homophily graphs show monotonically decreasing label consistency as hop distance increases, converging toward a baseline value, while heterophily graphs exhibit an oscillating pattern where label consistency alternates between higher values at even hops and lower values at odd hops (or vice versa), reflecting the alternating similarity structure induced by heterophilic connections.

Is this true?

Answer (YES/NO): YES